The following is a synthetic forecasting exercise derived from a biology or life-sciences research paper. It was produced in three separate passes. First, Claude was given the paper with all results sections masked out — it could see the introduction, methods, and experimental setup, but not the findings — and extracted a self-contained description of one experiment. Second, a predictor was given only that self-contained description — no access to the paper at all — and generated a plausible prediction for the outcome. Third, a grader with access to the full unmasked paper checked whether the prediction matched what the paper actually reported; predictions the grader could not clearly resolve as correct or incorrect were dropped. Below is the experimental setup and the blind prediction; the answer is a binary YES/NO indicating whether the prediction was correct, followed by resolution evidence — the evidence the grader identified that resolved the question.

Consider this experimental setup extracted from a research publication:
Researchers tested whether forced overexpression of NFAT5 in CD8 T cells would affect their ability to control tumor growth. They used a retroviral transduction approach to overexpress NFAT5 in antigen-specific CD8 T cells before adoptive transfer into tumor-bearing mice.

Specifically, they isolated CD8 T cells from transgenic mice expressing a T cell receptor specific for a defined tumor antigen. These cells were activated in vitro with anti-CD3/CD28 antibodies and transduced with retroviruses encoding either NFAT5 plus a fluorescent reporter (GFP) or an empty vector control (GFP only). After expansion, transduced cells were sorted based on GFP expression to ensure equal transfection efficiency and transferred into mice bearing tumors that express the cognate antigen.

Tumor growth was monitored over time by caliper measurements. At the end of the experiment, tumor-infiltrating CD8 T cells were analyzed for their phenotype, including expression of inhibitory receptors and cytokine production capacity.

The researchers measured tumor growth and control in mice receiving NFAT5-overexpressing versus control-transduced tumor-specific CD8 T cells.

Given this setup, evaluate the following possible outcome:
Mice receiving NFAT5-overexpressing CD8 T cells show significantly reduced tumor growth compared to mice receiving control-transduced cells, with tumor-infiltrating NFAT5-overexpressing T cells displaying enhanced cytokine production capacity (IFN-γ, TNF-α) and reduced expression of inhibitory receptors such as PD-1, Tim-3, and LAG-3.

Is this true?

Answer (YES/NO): NO